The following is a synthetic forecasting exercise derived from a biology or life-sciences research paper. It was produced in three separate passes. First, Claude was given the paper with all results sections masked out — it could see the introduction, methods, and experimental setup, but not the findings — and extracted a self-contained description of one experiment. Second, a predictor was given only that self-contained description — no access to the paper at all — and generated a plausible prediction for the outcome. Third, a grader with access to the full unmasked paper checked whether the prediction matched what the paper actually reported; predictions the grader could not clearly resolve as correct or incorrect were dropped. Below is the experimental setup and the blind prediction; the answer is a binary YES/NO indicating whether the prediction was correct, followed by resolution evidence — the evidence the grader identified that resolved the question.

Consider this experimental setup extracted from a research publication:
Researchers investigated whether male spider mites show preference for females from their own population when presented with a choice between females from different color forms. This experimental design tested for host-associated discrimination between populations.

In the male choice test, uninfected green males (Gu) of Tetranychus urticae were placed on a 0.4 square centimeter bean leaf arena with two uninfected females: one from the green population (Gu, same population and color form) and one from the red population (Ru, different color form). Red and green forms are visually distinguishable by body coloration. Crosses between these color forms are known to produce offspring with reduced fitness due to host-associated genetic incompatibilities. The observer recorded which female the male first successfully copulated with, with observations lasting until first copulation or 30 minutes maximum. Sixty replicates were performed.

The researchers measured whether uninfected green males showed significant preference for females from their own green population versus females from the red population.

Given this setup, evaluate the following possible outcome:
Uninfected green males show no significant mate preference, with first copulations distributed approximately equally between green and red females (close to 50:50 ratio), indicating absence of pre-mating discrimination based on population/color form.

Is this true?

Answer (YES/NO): NO